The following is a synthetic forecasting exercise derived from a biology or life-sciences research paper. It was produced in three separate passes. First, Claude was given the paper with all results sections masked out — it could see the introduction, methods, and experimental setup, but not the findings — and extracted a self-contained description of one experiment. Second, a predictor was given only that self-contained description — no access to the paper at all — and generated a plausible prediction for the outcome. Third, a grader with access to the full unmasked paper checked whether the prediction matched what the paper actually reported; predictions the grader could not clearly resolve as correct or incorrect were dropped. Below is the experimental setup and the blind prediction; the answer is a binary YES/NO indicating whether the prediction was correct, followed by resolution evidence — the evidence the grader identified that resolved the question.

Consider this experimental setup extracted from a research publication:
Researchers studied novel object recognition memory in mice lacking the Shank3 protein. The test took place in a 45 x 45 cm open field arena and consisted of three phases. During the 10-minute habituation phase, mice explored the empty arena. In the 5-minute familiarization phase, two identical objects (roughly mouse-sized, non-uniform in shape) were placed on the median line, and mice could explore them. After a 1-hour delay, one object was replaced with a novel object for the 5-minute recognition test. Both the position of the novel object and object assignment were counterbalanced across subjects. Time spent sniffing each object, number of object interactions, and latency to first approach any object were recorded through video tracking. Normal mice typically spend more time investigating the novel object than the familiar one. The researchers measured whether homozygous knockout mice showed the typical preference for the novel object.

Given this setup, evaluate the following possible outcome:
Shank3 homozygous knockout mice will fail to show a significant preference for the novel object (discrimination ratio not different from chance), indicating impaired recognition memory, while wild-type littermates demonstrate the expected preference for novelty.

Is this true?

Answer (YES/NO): NO